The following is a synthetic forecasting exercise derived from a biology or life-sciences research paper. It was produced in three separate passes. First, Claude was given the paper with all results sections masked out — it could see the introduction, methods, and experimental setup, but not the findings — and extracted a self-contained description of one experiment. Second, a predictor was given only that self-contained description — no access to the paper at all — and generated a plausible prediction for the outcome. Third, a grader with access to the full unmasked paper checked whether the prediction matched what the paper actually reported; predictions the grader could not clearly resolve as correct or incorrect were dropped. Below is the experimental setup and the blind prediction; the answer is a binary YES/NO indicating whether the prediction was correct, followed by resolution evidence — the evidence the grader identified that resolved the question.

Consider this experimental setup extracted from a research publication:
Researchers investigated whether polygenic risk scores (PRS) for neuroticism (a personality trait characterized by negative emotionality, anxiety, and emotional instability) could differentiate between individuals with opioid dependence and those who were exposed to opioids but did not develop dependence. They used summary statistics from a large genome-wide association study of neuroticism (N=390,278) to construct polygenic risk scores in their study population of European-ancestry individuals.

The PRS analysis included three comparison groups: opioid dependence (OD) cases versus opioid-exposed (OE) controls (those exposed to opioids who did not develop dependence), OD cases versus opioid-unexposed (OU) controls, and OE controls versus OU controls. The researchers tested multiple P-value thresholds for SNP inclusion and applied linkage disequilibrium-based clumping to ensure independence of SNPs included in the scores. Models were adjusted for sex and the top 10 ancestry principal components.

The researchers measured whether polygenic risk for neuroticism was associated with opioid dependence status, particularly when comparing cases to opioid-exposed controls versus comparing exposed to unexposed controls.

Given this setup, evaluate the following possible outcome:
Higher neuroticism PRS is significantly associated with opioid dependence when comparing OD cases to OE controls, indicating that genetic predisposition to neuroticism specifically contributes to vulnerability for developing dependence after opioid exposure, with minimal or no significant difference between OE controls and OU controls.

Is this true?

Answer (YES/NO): YES